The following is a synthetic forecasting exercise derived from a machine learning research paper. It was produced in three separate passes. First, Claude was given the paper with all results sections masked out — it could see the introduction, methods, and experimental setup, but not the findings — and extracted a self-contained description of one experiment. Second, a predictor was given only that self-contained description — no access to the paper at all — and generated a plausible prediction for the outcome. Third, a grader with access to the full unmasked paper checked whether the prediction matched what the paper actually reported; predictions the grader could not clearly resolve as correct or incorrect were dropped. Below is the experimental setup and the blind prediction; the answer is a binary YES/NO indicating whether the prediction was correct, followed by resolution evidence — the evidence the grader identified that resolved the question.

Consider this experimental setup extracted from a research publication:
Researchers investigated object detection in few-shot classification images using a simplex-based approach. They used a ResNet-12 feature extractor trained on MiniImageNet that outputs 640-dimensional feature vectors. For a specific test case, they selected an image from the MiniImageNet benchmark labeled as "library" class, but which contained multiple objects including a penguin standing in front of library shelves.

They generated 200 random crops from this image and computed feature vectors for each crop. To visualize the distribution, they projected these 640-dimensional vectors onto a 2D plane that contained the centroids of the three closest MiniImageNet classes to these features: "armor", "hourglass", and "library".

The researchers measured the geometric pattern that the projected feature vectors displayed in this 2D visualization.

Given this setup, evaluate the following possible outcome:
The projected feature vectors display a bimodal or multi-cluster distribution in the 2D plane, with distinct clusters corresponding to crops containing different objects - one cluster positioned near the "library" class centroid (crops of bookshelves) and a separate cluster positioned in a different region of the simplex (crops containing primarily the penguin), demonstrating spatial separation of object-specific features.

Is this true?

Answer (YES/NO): NO